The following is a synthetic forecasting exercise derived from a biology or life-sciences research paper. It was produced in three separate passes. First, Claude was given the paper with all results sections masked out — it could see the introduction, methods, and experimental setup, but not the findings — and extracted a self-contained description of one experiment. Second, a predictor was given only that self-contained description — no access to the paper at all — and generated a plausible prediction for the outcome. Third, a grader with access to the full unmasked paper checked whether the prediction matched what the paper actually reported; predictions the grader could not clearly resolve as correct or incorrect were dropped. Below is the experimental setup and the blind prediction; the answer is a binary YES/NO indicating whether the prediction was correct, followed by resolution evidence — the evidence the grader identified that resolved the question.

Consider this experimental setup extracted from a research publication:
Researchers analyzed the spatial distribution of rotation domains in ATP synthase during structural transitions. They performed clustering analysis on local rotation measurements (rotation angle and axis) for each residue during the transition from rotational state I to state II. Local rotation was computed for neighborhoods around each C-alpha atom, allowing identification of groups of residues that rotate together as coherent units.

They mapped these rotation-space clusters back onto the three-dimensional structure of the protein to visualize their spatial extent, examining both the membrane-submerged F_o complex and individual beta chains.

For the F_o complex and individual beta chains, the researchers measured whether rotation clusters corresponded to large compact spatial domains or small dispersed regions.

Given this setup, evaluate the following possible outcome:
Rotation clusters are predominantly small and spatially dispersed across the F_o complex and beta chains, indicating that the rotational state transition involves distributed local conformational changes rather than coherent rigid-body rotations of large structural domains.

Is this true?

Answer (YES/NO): NO